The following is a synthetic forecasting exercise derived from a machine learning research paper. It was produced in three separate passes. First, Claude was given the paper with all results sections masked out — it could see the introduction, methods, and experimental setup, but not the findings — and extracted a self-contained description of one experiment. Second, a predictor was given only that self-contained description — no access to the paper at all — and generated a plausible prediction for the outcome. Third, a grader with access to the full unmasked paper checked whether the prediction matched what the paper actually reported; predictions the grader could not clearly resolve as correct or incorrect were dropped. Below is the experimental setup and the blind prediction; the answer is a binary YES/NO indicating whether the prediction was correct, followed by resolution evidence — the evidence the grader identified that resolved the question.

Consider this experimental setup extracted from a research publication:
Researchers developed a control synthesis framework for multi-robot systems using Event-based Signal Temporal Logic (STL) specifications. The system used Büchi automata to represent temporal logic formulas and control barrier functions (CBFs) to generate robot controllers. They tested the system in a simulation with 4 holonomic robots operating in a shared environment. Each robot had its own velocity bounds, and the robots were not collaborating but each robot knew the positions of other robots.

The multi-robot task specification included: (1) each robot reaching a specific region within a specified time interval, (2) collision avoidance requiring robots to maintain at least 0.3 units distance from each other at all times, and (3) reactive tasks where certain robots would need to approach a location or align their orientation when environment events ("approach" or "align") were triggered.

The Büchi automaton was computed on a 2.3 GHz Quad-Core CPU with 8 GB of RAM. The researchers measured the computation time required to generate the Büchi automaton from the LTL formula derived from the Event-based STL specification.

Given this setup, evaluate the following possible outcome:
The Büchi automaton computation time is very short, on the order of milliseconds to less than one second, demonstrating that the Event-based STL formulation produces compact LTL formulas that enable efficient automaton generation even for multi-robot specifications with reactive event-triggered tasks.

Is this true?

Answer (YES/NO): NO